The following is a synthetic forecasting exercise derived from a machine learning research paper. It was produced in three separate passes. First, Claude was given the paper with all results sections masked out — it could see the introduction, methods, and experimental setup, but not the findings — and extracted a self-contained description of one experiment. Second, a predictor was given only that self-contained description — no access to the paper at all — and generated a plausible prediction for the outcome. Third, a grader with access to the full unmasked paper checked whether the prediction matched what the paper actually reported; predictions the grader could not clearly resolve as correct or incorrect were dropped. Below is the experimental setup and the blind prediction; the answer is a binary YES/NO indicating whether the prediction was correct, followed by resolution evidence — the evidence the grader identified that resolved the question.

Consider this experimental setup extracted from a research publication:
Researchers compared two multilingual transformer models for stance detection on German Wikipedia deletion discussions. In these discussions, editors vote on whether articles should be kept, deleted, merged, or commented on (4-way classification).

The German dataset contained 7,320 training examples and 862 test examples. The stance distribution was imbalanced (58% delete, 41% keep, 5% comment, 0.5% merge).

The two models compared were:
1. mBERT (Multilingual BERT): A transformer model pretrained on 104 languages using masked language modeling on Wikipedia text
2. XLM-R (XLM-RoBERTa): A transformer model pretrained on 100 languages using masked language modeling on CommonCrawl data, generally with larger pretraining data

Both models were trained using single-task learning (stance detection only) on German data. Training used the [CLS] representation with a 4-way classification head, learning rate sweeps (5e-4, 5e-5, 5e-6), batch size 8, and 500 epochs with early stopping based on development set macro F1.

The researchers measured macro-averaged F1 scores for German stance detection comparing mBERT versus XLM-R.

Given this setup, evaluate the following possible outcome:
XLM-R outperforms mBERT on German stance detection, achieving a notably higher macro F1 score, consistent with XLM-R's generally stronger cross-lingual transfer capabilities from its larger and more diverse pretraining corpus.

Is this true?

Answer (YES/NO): NO